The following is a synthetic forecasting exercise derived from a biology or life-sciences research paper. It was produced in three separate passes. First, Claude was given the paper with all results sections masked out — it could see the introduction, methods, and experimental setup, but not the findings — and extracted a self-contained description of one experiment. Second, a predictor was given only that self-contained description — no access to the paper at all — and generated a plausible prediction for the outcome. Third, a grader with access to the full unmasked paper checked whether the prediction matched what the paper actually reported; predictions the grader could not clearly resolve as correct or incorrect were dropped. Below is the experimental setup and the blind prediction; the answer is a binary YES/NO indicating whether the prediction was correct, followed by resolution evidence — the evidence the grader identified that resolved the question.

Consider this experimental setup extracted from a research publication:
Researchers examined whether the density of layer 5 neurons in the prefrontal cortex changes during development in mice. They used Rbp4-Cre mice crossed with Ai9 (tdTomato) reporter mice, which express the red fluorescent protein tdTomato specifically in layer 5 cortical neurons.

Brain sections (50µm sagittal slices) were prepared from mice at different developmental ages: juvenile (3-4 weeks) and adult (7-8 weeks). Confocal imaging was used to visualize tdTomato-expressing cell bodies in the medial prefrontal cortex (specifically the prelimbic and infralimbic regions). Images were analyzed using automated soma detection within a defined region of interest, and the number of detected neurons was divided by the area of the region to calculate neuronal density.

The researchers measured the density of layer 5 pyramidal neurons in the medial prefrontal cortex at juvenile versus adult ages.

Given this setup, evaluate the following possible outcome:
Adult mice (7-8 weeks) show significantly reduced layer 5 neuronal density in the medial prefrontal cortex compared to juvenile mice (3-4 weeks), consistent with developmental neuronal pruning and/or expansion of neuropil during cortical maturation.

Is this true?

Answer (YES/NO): NO